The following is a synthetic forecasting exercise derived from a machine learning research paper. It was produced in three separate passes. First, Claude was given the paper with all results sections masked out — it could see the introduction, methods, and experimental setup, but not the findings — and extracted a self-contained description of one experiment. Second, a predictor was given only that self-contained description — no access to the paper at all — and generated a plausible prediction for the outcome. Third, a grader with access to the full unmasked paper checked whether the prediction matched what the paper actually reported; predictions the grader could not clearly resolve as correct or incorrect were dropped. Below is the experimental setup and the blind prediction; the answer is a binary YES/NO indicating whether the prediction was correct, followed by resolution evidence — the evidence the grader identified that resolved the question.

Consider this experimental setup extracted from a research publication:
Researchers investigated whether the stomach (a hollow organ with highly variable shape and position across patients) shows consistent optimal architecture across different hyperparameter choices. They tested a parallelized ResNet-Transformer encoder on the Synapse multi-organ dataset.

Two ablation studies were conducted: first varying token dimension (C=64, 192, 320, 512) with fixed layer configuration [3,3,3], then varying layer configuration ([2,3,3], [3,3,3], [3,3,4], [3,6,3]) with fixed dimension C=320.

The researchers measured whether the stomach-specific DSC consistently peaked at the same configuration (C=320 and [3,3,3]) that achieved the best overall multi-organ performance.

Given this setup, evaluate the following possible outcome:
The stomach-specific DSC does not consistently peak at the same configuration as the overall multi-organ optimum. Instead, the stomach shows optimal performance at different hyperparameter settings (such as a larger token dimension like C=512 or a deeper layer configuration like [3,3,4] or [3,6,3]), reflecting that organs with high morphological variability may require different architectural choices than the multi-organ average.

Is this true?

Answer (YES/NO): NO